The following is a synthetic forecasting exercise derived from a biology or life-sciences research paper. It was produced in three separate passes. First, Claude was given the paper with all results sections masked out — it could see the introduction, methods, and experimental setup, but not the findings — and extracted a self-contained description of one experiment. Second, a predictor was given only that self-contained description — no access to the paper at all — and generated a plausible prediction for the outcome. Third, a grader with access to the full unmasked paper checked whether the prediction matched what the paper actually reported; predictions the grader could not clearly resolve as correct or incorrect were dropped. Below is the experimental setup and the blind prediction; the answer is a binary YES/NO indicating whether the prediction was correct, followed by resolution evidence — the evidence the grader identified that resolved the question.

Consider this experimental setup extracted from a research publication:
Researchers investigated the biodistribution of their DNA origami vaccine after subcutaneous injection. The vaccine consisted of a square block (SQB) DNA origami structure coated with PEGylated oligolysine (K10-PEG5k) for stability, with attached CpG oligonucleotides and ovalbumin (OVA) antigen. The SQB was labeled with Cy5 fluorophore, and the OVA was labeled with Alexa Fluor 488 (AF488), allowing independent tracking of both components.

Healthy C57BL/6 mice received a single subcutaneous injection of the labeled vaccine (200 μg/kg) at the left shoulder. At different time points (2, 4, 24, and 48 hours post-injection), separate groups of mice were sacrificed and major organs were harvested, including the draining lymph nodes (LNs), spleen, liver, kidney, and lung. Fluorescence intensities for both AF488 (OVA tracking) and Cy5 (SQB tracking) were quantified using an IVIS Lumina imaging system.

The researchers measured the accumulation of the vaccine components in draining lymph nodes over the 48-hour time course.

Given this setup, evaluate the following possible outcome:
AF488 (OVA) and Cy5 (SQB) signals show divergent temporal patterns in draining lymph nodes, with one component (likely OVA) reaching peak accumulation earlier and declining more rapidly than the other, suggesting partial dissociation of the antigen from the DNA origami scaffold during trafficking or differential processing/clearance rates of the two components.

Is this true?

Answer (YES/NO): NO